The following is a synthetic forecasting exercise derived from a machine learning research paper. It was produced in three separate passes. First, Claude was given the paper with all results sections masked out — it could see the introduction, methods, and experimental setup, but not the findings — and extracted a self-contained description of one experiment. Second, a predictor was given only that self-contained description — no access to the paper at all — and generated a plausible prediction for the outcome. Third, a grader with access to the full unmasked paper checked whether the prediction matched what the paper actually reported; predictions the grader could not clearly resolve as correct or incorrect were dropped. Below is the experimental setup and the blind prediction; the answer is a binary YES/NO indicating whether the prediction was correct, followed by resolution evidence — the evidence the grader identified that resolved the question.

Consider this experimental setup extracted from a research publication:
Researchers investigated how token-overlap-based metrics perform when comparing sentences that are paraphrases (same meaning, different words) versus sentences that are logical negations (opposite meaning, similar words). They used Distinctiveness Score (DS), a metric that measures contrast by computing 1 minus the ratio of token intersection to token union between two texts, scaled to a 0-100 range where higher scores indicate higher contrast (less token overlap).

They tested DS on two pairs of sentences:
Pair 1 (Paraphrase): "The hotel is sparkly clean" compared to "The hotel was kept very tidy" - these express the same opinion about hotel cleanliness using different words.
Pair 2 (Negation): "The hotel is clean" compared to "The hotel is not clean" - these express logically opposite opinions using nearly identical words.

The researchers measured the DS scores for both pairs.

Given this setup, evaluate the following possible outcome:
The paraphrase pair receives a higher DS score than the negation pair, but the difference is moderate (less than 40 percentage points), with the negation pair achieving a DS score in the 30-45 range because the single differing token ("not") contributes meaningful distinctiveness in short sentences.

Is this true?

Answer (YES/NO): NO